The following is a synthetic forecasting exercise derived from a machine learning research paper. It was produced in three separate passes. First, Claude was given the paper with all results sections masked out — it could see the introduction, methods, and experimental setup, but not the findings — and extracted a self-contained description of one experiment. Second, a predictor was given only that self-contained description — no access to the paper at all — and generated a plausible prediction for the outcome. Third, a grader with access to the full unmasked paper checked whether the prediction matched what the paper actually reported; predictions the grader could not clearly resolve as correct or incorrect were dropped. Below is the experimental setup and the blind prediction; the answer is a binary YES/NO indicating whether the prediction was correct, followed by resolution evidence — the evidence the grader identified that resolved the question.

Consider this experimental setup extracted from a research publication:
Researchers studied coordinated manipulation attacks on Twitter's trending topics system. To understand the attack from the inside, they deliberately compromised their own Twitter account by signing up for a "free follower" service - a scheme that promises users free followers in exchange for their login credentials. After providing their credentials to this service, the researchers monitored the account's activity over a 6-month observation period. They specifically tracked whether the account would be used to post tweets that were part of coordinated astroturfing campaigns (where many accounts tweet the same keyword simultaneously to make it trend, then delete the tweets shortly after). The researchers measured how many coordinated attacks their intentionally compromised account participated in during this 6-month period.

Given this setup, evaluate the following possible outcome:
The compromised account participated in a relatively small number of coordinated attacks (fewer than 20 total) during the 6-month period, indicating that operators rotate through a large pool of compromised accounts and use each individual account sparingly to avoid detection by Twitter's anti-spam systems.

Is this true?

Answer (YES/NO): NO